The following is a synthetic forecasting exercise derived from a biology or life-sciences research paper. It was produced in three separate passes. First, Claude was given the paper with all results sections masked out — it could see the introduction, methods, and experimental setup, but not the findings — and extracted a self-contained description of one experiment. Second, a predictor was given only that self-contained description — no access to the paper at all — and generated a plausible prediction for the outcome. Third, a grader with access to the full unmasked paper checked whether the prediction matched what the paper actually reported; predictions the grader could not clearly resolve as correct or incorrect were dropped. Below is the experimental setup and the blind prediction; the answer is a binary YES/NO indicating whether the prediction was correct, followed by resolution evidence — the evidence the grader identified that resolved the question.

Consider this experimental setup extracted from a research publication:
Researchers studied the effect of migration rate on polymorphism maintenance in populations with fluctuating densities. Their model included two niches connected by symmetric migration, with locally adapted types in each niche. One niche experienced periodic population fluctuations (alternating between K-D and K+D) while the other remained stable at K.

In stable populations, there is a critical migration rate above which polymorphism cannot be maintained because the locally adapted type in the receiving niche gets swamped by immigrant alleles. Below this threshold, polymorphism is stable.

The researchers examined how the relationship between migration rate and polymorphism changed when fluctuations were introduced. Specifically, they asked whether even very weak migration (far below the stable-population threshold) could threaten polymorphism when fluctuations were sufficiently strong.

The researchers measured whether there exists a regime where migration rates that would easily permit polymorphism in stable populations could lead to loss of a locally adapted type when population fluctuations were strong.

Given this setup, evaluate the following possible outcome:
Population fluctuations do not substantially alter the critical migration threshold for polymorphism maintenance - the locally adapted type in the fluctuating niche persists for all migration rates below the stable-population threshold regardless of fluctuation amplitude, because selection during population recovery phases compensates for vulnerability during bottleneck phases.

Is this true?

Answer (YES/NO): NO